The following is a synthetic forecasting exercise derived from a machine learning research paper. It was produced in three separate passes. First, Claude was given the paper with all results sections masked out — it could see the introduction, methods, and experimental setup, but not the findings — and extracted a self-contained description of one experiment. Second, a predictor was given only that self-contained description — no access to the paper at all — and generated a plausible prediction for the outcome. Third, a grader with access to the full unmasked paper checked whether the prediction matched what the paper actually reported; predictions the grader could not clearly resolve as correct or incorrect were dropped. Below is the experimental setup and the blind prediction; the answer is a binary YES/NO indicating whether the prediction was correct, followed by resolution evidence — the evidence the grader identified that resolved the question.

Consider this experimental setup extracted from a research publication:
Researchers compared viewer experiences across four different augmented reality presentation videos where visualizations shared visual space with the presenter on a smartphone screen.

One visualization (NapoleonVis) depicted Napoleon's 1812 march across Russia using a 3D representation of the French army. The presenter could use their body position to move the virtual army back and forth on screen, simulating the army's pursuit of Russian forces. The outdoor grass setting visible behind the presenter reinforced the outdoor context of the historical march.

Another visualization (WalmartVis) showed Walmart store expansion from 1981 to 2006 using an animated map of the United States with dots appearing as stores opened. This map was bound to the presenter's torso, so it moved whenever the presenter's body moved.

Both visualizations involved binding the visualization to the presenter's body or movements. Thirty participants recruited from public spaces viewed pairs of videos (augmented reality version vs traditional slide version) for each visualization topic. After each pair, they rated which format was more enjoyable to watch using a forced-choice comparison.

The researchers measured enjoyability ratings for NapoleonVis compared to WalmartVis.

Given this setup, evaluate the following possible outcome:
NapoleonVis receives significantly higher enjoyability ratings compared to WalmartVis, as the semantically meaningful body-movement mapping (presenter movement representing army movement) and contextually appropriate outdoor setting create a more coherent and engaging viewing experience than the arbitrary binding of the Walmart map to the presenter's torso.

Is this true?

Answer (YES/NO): YES